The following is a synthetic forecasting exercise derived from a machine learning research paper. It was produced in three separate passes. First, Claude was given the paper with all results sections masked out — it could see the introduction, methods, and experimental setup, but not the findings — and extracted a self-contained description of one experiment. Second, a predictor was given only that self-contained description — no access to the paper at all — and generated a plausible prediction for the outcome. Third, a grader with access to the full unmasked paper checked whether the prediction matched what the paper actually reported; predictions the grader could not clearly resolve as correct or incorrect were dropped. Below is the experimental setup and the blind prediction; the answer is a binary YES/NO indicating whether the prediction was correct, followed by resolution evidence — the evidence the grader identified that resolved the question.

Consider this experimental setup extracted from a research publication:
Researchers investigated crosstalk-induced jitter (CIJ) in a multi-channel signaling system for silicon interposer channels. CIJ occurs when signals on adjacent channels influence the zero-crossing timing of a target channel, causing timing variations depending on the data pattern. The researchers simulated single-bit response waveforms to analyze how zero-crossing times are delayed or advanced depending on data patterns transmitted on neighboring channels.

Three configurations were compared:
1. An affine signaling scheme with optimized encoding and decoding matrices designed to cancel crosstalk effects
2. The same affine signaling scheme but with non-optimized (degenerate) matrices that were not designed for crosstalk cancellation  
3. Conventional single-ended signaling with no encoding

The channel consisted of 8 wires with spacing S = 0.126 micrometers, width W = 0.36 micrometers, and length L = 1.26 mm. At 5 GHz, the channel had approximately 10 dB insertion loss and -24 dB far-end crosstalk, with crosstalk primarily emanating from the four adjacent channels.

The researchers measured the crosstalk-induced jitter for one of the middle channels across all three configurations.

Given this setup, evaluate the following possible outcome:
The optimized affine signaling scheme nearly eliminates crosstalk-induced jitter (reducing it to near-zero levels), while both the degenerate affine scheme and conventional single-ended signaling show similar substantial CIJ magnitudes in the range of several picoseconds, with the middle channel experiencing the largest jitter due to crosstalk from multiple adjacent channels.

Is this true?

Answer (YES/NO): NO